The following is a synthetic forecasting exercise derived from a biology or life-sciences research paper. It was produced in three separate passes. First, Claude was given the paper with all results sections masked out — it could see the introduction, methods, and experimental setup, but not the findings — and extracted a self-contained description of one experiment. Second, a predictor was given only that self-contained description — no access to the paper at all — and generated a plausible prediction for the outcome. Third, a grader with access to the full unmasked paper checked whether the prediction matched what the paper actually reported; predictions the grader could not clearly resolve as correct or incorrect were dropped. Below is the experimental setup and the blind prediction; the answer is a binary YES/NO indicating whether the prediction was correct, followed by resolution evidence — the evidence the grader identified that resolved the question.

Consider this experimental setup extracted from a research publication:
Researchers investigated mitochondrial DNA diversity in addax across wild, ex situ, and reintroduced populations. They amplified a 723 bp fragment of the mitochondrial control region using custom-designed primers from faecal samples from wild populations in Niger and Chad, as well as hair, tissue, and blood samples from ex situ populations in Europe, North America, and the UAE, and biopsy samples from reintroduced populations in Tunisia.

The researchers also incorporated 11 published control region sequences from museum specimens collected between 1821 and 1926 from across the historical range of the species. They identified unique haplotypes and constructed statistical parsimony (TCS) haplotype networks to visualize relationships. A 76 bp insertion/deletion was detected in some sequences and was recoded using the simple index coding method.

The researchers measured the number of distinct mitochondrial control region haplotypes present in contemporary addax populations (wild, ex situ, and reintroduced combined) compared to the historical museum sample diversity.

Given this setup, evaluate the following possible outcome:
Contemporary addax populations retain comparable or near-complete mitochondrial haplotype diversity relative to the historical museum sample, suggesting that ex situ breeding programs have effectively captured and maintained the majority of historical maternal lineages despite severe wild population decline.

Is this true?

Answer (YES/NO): NO